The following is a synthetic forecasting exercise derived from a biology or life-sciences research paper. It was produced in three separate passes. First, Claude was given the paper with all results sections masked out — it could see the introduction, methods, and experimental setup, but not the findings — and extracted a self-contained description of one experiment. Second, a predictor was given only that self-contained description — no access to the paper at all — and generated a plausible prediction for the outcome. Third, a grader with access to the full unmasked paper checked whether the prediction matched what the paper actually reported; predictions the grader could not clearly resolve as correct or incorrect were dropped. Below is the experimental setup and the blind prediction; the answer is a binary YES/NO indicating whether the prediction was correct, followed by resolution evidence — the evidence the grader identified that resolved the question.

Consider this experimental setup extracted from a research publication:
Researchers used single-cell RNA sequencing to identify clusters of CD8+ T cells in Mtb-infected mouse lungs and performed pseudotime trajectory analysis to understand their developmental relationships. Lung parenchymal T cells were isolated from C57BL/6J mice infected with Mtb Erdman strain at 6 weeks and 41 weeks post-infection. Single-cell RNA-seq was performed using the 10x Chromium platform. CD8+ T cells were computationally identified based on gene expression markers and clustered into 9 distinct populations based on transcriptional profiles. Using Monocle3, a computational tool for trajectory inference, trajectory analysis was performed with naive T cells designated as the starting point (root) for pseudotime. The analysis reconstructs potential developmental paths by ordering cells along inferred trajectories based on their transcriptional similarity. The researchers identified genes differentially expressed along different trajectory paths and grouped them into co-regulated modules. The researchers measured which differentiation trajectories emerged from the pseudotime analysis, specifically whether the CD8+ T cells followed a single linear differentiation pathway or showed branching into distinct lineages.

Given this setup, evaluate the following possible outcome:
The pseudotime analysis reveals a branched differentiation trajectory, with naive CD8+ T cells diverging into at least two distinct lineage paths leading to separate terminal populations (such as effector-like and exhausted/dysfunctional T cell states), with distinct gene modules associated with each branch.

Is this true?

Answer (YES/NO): YES